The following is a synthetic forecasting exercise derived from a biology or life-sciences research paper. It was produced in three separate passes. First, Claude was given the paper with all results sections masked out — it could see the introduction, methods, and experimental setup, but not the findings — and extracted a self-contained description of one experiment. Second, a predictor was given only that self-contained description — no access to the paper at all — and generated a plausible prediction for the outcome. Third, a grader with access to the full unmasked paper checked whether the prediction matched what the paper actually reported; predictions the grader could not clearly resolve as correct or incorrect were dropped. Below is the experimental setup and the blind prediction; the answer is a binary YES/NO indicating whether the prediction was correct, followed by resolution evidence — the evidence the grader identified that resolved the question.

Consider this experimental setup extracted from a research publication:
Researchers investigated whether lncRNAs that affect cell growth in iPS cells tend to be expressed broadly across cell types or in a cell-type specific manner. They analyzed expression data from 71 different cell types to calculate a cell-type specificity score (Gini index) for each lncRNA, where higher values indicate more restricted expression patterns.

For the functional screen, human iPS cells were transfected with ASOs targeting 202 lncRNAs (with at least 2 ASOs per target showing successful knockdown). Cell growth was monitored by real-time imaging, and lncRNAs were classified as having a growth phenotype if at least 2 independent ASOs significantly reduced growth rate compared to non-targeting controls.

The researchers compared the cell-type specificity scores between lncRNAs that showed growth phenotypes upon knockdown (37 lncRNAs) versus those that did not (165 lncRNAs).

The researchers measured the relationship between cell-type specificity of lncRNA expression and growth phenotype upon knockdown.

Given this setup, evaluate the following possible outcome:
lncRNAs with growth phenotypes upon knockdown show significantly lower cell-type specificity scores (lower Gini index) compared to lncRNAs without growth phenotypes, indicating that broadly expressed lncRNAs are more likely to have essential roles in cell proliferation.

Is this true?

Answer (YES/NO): YES